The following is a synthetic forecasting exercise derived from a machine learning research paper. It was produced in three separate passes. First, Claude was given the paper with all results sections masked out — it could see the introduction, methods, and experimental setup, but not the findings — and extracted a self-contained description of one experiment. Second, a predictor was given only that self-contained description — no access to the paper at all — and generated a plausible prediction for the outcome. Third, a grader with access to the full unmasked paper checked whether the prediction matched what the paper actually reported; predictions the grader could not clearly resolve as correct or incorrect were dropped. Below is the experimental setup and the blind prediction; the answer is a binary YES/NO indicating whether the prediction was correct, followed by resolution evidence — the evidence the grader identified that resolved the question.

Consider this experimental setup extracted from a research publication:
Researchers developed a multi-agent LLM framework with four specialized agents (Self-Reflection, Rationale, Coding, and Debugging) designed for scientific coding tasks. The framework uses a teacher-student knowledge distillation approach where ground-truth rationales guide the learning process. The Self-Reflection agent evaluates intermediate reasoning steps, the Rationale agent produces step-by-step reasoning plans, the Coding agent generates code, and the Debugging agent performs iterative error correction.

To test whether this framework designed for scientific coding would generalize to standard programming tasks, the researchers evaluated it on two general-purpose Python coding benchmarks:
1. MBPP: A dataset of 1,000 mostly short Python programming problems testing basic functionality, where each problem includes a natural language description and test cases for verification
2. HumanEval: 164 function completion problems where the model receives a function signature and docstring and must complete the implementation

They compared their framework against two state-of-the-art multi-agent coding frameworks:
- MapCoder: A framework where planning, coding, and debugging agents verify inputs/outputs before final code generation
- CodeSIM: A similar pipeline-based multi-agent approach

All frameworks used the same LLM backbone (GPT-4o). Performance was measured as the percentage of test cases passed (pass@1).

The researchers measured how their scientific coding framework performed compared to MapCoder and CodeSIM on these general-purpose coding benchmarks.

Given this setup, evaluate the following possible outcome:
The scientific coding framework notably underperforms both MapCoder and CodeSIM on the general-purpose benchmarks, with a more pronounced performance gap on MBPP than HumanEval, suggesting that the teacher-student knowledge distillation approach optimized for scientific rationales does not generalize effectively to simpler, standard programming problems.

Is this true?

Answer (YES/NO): NO